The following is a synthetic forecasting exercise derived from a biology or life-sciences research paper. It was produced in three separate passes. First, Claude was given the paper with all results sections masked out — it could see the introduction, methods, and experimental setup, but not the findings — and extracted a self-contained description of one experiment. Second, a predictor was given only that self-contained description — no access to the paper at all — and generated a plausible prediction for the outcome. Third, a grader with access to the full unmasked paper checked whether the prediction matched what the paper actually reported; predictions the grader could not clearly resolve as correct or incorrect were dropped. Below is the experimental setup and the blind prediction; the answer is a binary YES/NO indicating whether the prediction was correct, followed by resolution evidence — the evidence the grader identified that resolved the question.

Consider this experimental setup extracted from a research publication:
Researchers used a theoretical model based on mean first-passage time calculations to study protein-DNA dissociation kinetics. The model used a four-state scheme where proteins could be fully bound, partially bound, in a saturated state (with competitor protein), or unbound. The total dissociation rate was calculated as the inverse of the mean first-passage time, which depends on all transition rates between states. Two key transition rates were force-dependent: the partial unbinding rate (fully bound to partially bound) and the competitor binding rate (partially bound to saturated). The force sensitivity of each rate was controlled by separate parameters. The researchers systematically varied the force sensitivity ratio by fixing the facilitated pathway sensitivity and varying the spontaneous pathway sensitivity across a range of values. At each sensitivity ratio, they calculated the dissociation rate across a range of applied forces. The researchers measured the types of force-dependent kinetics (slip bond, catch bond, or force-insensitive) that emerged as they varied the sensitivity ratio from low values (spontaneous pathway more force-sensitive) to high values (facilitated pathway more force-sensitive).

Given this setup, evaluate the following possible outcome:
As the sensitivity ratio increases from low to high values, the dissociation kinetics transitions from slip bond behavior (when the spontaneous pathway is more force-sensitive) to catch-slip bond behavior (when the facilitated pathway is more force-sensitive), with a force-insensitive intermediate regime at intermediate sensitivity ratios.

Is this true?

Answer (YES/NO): NO